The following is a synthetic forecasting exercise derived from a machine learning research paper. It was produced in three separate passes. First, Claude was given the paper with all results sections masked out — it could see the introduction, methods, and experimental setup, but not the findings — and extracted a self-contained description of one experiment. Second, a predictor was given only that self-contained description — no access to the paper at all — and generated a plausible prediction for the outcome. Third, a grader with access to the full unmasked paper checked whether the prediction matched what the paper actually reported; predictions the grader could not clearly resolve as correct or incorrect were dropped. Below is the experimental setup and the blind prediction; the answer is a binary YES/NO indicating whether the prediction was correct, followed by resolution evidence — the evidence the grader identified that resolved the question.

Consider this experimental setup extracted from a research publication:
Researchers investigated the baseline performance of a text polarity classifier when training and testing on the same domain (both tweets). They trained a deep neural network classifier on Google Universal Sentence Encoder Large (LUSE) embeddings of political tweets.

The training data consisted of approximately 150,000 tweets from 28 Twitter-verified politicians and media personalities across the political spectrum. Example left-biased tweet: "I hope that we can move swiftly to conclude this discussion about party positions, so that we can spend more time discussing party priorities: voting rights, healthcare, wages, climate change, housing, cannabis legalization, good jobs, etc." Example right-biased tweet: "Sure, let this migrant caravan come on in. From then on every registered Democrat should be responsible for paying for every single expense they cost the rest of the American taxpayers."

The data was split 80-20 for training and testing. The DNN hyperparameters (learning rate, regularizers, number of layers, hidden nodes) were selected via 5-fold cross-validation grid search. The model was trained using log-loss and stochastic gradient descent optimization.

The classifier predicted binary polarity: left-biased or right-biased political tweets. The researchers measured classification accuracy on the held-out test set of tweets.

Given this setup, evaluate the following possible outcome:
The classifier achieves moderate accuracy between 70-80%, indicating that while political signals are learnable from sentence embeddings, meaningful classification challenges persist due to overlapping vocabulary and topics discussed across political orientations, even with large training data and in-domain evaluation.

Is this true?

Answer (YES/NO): NO